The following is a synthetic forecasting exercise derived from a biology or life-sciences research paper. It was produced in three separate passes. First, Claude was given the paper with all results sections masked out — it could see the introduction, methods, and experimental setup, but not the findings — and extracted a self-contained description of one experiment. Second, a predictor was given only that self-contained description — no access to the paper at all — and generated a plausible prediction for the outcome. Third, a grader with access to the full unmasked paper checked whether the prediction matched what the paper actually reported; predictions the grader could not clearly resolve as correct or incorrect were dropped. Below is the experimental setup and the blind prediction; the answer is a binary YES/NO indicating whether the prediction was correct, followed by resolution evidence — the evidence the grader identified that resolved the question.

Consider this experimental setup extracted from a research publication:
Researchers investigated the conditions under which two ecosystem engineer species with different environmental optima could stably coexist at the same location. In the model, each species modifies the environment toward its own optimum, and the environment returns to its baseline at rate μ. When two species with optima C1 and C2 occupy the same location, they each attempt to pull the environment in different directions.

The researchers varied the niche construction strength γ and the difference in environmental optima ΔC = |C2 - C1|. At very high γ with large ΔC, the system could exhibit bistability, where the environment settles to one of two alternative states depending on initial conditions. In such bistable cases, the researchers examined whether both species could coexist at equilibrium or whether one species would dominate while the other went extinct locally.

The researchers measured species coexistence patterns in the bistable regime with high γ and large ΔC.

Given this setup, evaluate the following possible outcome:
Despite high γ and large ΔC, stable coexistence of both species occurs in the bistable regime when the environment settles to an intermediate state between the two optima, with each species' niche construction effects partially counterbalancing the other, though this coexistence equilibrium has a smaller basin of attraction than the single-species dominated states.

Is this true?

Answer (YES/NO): NO